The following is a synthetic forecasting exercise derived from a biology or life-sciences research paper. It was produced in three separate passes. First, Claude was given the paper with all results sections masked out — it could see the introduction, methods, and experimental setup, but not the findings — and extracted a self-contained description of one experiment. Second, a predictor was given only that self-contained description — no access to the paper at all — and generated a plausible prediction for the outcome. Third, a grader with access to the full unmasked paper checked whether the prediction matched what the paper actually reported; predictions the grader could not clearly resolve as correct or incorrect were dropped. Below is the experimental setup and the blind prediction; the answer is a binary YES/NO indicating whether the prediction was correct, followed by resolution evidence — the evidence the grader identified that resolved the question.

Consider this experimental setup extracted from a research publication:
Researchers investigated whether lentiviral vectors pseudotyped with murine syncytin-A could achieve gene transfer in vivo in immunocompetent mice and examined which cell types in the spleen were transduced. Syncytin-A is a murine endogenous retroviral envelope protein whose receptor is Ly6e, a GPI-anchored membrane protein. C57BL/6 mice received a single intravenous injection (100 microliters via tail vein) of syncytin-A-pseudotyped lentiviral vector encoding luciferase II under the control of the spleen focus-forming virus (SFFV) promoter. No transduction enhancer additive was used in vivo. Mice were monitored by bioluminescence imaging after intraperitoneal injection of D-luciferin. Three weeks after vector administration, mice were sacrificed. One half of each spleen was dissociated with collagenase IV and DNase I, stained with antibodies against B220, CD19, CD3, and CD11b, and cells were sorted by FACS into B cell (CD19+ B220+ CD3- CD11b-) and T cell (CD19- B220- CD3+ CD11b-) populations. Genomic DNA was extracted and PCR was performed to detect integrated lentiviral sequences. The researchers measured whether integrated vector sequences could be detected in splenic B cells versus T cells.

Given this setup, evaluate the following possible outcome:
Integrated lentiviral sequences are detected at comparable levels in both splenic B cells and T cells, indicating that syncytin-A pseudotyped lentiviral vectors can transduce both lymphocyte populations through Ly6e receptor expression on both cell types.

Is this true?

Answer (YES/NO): NO